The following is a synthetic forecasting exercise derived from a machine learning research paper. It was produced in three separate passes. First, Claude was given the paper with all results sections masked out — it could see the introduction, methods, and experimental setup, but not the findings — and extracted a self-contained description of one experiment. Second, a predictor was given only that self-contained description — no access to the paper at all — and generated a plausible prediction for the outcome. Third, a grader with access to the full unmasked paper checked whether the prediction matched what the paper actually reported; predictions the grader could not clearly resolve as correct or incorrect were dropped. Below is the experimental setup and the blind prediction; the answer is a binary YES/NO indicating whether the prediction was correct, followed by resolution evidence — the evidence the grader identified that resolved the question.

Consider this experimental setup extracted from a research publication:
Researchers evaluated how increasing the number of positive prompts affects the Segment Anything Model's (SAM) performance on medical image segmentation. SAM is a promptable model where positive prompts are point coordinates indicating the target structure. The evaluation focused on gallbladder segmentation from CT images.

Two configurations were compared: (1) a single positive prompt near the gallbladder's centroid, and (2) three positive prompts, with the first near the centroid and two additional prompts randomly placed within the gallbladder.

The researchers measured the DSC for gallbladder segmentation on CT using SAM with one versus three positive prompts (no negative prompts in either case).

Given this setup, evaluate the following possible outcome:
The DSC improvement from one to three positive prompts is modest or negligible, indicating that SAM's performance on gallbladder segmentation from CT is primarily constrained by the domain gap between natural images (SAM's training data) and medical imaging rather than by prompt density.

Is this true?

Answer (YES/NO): NO